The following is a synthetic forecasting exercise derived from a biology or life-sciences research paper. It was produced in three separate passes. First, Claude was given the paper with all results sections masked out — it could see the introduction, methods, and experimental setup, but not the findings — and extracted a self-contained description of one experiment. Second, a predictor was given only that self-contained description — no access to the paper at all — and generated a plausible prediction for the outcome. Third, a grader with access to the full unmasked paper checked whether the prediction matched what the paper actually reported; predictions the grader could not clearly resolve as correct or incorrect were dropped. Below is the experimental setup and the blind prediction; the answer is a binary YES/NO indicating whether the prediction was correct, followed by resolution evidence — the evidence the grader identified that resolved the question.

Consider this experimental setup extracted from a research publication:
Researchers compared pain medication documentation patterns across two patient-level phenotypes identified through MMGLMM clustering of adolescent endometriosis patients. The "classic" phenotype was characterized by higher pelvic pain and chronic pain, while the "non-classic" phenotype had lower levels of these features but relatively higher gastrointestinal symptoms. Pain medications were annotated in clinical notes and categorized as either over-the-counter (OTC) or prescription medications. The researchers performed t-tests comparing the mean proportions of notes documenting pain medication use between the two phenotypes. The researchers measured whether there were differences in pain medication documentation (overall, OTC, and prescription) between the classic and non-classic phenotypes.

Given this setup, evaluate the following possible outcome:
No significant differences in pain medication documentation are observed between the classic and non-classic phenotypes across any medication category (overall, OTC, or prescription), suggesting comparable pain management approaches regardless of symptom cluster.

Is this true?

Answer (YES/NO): NO